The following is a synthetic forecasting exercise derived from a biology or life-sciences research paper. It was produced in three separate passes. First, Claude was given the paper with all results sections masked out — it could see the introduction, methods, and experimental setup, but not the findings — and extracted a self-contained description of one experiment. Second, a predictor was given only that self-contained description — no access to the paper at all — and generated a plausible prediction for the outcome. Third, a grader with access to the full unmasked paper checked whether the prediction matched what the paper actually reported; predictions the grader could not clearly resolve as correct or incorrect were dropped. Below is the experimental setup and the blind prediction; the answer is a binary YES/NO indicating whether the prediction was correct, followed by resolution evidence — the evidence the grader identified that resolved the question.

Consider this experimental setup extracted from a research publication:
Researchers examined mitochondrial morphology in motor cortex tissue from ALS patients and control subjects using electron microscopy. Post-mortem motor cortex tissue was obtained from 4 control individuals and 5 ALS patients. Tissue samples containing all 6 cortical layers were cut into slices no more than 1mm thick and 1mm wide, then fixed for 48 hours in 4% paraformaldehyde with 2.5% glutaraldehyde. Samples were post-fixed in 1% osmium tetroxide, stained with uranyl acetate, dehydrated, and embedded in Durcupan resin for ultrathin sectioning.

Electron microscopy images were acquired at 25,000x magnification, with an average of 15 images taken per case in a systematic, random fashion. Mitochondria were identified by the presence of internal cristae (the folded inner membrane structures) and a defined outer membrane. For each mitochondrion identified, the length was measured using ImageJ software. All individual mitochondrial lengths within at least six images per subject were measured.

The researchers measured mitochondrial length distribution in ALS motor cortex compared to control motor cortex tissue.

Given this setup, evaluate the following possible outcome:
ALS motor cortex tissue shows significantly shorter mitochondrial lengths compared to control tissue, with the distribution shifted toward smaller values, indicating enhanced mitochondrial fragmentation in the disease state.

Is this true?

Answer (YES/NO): YES